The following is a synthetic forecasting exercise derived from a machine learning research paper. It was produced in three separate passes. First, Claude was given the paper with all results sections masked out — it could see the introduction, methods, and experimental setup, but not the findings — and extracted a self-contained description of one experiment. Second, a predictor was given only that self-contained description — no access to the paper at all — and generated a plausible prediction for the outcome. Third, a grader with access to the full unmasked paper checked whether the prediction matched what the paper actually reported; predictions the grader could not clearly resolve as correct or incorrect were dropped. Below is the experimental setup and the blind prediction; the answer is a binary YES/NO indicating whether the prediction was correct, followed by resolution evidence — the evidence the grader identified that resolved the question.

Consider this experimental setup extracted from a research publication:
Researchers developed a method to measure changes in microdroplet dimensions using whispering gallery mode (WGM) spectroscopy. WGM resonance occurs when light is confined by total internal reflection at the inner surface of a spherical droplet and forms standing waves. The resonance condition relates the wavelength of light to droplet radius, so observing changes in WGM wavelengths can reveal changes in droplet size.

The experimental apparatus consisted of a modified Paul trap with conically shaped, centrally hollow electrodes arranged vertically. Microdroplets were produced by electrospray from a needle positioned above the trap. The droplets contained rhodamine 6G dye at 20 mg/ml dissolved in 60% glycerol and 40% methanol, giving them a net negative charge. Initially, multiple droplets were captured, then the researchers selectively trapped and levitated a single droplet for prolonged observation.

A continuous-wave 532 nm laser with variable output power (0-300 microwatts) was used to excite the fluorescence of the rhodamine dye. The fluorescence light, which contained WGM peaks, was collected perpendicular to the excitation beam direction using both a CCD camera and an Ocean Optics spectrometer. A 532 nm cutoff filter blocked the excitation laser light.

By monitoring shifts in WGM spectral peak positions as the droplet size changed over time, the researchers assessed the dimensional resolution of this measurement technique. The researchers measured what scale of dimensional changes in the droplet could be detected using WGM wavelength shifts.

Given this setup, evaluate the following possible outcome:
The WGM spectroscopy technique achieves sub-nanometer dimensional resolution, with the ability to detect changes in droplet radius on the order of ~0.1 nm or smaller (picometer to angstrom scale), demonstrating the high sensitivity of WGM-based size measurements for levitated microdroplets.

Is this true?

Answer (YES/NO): NO